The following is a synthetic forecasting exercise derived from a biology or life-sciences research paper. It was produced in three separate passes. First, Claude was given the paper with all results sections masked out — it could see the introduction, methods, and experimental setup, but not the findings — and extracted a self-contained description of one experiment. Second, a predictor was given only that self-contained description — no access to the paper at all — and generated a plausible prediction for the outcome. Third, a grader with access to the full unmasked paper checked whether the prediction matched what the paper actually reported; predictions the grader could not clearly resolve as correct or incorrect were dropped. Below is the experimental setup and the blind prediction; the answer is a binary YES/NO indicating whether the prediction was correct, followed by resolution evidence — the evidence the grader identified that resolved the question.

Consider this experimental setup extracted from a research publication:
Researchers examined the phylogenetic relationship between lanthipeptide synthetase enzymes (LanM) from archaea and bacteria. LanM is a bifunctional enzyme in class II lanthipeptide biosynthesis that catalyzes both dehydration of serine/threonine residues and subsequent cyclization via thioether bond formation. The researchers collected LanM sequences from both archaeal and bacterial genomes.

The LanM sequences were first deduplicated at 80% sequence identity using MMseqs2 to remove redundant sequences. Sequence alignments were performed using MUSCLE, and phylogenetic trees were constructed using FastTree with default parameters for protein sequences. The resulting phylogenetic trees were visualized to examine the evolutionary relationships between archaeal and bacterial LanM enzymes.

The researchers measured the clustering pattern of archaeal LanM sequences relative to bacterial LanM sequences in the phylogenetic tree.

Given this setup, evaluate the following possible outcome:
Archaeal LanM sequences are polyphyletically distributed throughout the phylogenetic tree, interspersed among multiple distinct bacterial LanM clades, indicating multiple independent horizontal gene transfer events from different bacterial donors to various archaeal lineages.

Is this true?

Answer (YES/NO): NO